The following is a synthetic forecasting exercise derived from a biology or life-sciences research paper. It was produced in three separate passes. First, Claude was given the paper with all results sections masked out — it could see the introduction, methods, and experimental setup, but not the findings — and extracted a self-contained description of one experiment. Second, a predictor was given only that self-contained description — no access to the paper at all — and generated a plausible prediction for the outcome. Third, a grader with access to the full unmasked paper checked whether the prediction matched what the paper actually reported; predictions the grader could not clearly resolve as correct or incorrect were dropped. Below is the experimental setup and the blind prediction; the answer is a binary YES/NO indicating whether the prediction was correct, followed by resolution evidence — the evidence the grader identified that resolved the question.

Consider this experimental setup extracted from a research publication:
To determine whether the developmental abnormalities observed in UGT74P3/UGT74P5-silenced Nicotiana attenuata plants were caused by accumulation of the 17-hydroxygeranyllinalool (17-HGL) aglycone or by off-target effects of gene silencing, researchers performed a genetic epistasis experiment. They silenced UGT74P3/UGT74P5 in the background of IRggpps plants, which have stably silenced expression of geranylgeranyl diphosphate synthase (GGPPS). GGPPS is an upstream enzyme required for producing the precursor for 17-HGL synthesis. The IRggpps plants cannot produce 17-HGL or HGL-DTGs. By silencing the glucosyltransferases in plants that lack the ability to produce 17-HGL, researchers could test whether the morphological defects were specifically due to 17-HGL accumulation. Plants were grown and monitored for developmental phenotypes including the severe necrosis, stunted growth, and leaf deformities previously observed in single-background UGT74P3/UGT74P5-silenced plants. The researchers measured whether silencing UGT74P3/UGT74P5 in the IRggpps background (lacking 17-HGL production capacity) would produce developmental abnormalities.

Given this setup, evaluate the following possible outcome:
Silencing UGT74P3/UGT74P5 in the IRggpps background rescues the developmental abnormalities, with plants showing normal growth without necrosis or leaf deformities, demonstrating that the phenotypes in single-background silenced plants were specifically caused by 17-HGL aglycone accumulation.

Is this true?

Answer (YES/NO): YES